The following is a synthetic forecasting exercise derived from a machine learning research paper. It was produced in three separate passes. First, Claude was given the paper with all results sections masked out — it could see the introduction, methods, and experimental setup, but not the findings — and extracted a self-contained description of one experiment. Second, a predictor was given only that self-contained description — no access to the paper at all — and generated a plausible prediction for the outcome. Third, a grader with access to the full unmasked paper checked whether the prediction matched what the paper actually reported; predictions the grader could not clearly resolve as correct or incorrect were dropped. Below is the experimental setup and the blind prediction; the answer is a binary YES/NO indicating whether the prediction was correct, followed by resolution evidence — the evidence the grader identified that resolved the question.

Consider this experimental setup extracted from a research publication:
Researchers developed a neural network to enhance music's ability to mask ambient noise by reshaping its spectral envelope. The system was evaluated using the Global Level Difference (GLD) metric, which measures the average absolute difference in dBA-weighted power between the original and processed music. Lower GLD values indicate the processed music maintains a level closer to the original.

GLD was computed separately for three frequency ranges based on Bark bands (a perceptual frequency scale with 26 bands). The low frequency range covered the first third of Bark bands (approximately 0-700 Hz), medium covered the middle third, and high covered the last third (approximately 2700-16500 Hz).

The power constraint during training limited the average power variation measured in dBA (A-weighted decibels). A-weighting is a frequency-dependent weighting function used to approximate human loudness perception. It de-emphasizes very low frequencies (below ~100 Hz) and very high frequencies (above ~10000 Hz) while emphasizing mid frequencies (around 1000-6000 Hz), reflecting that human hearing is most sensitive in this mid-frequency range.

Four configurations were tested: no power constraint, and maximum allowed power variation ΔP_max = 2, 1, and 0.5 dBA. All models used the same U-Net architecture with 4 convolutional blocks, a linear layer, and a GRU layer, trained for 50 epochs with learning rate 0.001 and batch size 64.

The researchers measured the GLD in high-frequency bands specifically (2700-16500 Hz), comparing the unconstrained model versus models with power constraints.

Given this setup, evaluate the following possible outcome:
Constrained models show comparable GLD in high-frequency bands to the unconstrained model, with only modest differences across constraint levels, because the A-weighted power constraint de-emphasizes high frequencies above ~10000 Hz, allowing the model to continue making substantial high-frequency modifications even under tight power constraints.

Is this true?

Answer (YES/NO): YES